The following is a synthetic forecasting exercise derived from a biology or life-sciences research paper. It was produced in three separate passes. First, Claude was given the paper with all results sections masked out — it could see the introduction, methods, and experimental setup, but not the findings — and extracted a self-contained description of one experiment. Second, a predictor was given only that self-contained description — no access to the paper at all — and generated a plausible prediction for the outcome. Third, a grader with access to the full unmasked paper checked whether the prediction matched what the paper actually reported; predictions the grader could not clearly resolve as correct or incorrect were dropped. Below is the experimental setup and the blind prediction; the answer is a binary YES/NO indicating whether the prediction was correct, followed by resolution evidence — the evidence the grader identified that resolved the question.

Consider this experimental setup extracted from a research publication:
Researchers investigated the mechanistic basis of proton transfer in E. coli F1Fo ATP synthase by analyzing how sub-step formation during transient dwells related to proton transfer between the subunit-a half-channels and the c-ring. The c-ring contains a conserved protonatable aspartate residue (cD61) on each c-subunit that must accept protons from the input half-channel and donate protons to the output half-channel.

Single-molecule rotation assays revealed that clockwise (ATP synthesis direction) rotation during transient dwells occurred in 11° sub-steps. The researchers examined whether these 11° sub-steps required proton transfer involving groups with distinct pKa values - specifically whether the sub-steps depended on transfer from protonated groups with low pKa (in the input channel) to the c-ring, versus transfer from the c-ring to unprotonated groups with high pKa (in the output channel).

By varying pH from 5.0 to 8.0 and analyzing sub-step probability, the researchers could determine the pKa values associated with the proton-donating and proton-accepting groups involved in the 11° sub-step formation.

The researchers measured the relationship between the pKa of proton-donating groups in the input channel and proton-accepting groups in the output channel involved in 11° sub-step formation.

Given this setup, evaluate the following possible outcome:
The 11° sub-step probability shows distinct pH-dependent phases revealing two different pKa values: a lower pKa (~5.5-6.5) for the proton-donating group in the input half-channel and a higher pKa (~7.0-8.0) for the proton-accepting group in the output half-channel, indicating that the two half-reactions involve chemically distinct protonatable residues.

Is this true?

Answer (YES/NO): YES